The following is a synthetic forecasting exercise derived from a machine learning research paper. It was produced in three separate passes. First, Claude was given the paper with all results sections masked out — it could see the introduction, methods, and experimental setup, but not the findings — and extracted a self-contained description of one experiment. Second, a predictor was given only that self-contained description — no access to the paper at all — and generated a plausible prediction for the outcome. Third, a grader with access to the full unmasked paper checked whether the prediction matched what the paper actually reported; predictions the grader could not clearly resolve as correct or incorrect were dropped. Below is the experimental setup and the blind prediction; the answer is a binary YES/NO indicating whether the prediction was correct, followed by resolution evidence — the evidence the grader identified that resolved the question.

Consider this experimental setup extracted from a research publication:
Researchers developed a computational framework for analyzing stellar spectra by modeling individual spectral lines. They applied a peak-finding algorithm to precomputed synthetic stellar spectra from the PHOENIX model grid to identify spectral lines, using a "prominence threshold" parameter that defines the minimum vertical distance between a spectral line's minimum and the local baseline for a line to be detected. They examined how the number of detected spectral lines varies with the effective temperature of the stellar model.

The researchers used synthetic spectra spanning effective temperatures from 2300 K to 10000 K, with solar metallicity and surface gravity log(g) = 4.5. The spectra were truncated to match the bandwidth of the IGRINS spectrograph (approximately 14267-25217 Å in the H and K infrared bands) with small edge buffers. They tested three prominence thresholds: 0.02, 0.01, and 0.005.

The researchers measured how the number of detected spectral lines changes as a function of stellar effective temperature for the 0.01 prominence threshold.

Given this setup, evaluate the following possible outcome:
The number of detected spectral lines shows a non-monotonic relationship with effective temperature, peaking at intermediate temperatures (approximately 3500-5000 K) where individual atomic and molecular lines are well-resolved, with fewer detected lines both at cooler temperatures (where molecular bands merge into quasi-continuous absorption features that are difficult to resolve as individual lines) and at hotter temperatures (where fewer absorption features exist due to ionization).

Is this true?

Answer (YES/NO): NO